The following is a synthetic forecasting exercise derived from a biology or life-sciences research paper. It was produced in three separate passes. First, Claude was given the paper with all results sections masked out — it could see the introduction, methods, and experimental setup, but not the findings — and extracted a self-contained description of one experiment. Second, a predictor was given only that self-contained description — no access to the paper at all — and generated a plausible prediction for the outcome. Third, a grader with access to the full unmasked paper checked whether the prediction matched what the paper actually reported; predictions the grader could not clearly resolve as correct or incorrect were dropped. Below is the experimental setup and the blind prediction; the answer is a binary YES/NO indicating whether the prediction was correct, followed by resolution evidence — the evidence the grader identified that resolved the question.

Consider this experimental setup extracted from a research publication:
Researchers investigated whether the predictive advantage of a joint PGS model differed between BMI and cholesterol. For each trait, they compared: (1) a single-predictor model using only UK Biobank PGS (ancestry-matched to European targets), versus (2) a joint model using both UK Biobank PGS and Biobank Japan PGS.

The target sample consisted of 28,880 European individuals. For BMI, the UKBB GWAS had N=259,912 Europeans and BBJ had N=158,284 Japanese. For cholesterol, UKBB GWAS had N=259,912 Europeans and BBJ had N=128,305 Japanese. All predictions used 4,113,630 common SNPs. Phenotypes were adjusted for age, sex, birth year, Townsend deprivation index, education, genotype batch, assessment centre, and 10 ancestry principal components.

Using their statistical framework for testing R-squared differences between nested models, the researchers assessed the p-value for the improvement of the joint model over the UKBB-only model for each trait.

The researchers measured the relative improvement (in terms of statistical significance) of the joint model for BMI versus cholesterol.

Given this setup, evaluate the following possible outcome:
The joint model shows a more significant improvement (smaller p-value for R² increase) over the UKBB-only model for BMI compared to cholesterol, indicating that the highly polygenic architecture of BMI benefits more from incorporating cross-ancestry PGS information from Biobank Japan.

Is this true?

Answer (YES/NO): YES